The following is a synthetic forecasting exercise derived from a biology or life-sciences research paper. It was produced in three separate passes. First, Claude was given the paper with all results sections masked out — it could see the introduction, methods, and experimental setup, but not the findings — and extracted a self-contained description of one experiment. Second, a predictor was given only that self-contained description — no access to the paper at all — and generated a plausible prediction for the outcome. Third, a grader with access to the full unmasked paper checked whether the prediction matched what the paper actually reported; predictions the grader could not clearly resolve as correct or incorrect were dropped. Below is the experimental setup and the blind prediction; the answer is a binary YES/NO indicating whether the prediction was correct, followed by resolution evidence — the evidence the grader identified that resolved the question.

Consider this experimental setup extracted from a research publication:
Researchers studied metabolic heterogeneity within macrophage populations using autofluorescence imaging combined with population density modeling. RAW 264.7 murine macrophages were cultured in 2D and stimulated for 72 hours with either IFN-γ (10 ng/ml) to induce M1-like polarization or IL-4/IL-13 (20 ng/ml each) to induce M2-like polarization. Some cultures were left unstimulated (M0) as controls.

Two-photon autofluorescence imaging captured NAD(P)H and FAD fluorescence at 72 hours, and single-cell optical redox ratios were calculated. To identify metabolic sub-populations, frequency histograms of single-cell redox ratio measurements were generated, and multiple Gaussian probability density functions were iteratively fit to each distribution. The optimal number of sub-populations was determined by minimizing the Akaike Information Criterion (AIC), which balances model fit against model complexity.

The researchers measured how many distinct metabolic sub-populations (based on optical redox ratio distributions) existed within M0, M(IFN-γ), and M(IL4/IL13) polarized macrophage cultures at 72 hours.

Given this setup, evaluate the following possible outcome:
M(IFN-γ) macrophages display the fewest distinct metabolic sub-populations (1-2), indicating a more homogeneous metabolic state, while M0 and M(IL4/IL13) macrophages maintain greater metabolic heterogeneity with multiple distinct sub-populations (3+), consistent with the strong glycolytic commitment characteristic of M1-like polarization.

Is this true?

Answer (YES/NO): NO